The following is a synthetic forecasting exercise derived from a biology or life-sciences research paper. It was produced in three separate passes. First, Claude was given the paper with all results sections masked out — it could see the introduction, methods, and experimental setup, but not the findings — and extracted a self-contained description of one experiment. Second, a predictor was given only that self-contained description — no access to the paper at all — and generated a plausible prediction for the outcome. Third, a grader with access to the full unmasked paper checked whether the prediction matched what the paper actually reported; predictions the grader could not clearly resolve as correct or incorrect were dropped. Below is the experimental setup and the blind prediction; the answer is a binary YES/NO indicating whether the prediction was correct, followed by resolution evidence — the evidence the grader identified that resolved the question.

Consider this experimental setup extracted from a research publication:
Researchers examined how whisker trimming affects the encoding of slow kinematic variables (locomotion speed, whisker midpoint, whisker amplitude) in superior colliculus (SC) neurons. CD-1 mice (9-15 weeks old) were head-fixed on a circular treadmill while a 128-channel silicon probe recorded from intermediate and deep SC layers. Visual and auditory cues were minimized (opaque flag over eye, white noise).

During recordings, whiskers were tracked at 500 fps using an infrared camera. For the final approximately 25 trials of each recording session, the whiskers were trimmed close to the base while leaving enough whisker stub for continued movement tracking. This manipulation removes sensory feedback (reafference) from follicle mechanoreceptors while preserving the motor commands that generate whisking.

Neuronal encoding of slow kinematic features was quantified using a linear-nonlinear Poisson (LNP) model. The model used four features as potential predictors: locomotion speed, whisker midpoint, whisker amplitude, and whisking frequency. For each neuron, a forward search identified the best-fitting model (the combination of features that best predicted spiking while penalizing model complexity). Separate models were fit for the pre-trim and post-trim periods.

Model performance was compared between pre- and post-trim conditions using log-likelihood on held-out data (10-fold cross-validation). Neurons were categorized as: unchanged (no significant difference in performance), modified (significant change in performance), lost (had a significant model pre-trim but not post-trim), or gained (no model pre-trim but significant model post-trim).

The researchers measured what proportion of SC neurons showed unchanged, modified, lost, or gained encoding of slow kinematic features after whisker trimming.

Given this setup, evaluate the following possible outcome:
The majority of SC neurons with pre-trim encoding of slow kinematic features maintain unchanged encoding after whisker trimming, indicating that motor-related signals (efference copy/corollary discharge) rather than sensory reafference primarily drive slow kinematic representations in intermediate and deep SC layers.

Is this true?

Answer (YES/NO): NO